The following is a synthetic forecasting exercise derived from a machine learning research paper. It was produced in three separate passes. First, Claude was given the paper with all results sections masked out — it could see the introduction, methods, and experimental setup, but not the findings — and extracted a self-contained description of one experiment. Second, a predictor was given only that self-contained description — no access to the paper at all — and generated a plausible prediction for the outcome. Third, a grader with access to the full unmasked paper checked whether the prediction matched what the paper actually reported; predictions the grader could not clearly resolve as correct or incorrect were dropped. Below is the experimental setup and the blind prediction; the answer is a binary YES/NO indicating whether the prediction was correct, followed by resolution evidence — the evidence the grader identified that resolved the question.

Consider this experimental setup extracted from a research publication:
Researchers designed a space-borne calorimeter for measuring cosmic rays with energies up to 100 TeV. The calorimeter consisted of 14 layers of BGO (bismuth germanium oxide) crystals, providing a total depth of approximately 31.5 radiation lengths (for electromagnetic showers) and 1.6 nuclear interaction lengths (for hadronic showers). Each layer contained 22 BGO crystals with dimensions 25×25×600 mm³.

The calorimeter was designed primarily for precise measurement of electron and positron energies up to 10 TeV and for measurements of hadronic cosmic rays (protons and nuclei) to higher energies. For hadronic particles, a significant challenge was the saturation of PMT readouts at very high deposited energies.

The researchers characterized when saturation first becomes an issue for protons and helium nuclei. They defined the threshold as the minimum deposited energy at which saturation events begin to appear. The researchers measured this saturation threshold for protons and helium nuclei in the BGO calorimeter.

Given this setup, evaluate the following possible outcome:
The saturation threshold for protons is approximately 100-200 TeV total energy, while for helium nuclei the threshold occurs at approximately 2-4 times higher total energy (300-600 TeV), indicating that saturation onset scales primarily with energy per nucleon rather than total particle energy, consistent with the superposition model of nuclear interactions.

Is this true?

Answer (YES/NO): NO